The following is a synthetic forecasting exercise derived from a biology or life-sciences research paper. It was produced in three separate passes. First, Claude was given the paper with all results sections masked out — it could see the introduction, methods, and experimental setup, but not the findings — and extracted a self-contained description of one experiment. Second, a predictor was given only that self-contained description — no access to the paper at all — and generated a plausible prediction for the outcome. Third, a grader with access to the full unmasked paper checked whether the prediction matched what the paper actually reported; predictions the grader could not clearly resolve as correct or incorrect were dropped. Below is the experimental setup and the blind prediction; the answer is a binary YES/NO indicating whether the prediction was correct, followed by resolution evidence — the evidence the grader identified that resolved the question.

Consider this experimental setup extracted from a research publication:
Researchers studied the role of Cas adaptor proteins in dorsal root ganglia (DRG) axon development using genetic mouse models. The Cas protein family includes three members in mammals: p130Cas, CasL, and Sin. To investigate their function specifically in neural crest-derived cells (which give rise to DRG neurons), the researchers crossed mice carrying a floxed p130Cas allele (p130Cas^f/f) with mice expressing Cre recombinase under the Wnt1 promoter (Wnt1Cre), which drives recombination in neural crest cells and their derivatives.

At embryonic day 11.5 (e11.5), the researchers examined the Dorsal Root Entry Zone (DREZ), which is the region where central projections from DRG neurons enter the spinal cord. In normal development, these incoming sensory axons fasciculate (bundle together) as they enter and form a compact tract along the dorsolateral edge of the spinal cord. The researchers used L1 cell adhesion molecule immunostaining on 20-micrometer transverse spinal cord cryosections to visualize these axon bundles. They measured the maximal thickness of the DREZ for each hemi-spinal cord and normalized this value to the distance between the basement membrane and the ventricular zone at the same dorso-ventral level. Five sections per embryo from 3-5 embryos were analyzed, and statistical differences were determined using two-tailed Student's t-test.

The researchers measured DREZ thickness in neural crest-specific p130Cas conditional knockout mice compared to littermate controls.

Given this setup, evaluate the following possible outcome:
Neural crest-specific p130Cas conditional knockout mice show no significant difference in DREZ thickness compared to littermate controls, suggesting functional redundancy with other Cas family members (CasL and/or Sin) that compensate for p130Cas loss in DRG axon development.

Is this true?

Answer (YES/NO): YES